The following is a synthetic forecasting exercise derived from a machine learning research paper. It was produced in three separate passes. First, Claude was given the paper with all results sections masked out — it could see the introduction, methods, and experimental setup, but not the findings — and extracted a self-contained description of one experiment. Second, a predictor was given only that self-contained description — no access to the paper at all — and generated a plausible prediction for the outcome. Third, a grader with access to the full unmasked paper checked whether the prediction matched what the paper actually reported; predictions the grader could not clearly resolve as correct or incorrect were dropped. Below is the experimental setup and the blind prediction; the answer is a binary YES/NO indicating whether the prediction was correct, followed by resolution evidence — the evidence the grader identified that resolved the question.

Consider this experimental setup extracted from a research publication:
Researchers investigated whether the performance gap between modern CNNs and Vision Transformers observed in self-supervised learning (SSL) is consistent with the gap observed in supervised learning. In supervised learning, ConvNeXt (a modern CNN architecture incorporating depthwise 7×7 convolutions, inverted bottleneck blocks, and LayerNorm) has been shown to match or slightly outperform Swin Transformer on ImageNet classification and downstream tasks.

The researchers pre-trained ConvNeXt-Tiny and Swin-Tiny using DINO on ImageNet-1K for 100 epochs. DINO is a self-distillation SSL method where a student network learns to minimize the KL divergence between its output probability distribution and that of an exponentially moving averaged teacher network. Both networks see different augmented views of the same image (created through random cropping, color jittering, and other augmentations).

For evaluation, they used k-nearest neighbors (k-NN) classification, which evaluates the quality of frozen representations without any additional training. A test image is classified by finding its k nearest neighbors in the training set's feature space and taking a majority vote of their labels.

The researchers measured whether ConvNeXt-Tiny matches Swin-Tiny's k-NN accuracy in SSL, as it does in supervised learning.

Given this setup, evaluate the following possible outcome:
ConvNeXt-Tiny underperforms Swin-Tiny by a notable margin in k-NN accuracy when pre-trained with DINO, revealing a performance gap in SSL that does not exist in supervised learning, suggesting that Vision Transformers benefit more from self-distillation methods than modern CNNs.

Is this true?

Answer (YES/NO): YES